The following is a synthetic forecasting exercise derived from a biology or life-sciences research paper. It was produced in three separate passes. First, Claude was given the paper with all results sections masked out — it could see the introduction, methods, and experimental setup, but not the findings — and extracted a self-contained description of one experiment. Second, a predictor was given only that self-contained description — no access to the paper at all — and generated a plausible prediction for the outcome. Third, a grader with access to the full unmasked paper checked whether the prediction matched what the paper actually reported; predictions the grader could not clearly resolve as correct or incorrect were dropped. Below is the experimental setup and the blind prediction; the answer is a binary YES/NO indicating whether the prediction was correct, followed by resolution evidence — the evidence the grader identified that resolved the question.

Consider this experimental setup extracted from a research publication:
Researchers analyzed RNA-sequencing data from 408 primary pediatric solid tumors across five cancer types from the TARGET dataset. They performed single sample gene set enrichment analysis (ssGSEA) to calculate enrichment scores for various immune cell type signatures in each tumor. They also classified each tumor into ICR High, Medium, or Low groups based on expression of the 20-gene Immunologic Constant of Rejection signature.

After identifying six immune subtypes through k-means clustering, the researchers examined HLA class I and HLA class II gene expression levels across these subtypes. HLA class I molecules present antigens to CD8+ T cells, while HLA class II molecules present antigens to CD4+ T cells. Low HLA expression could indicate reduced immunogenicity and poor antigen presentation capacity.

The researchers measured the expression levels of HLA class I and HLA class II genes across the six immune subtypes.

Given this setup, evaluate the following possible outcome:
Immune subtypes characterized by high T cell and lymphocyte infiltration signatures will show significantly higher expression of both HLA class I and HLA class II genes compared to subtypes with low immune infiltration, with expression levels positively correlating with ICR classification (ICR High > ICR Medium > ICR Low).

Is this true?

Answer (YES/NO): NO